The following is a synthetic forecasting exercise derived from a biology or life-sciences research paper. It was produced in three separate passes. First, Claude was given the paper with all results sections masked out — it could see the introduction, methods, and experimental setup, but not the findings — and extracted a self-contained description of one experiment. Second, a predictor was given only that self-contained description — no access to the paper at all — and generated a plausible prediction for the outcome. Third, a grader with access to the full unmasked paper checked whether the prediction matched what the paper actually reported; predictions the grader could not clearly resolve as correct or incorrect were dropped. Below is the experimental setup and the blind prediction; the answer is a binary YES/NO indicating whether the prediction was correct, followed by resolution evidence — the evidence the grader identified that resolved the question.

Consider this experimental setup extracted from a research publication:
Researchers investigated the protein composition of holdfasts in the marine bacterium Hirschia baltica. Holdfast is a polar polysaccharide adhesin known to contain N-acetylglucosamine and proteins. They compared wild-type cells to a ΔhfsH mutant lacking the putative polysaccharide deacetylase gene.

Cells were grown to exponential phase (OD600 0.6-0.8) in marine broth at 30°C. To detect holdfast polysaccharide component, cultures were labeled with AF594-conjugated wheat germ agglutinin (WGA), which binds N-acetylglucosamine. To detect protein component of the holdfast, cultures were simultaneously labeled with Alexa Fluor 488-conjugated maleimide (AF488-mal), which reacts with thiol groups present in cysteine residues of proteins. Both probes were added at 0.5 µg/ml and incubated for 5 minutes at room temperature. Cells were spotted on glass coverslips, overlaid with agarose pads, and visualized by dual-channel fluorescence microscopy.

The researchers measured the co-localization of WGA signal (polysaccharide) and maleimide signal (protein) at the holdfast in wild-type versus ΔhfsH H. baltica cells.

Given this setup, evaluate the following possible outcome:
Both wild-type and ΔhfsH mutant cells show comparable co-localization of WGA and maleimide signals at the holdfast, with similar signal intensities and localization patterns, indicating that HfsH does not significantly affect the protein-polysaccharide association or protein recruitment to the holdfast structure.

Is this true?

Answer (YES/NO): NO